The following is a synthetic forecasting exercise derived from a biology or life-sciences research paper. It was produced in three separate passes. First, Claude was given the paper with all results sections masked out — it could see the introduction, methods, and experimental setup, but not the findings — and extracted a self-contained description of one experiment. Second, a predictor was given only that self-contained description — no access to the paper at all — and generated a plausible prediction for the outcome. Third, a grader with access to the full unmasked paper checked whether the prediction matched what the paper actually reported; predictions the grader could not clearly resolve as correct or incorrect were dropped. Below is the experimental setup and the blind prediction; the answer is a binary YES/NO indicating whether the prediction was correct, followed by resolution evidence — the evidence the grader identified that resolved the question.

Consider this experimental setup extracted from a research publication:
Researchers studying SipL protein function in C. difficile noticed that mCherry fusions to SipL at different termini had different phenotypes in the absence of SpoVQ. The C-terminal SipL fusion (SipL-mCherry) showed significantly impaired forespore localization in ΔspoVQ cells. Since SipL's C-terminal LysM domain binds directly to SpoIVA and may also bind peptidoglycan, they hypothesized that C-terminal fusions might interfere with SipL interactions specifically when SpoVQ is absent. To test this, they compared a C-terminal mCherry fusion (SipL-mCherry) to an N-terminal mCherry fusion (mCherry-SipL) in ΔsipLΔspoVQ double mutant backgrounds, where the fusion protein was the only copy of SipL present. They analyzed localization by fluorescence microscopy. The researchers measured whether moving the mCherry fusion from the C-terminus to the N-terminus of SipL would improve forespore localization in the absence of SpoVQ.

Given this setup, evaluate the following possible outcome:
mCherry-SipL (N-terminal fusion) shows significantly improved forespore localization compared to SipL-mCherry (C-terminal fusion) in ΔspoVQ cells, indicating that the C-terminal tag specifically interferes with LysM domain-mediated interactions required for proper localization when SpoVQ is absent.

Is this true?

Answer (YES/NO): YES